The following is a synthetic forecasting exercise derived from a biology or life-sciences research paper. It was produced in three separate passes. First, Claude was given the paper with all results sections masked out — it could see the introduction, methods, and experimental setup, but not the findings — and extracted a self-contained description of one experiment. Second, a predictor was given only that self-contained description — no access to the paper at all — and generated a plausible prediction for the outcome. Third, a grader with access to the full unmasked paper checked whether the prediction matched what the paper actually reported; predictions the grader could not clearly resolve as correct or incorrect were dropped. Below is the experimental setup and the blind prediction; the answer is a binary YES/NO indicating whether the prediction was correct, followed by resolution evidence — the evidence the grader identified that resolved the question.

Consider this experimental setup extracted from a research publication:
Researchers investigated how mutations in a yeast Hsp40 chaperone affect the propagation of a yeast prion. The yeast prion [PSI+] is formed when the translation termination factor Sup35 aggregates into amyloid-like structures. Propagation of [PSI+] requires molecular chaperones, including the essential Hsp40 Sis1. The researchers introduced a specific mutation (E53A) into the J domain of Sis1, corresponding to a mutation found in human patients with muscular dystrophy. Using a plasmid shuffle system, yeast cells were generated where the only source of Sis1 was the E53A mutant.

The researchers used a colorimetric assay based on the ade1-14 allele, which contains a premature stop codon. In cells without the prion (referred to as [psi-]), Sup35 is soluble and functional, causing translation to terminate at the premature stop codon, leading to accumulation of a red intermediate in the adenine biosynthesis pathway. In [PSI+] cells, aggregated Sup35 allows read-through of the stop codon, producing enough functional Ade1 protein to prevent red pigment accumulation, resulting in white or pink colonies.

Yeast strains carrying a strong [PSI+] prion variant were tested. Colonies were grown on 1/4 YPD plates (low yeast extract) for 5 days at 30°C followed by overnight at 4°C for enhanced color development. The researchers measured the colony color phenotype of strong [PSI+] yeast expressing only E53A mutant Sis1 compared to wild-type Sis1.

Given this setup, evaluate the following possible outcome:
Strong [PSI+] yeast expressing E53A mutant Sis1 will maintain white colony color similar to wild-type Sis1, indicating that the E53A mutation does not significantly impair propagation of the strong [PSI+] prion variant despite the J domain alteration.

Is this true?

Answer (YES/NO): YES